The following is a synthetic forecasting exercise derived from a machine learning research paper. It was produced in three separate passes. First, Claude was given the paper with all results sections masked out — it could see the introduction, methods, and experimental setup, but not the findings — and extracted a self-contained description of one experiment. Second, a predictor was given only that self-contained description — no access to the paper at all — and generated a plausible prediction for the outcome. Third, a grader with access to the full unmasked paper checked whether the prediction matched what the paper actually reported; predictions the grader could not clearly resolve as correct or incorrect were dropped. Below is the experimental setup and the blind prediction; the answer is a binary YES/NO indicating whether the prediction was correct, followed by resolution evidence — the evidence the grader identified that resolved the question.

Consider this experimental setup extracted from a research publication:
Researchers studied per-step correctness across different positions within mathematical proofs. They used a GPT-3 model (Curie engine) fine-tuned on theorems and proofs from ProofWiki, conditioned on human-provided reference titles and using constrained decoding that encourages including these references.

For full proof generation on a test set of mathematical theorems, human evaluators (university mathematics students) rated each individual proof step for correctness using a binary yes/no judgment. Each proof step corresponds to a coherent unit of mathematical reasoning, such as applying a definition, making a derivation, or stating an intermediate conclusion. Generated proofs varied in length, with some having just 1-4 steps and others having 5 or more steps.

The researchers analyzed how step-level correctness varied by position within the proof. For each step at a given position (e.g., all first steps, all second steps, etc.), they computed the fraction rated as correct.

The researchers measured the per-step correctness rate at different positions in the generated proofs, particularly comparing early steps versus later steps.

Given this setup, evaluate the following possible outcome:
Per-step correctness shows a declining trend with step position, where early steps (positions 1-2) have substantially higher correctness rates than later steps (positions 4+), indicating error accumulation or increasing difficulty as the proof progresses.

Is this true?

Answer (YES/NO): YES